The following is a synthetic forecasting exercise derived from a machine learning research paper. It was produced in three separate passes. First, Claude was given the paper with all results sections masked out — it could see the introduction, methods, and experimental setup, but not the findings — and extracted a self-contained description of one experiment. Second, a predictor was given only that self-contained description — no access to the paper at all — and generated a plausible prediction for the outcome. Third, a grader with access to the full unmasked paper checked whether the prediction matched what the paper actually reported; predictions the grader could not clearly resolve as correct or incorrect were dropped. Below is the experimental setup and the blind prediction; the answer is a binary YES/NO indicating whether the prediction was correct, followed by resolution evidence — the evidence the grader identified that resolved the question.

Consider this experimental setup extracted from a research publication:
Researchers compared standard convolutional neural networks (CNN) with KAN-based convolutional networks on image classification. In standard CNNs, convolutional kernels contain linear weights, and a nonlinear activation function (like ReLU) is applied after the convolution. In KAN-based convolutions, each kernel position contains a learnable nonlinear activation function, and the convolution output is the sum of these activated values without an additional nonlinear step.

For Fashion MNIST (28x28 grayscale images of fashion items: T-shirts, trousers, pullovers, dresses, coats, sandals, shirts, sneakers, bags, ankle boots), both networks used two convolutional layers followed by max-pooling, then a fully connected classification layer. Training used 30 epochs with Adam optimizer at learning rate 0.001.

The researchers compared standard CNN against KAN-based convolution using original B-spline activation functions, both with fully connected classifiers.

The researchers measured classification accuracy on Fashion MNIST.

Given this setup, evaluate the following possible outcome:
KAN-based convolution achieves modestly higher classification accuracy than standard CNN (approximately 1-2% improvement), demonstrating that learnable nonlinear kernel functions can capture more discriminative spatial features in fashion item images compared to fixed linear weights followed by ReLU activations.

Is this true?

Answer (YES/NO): NO